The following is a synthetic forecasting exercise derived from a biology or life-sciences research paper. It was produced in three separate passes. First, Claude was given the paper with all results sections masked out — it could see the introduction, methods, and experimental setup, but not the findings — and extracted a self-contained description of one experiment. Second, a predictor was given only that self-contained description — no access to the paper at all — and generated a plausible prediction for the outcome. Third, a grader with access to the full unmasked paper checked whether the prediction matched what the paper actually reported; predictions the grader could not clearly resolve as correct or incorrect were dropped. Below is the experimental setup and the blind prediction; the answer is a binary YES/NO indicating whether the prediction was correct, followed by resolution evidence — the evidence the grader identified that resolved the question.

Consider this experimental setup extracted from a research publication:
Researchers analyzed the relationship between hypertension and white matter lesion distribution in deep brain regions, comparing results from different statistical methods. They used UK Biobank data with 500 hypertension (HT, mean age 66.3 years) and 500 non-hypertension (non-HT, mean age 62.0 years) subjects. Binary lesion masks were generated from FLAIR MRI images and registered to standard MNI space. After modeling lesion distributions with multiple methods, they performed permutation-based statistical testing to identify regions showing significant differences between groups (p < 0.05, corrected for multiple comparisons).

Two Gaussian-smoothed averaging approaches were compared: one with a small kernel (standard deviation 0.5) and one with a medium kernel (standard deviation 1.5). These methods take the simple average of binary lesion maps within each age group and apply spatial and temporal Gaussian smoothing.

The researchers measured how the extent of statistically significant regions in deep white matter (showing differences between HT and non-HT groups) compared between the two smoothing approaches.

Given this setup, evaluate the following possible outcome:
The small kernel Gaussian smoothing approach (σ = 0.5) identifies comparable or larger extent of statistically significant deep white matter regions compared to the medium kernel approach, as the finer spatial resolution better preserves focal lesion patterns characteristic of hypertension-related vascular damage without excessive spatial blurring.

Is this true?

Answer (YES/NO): NO